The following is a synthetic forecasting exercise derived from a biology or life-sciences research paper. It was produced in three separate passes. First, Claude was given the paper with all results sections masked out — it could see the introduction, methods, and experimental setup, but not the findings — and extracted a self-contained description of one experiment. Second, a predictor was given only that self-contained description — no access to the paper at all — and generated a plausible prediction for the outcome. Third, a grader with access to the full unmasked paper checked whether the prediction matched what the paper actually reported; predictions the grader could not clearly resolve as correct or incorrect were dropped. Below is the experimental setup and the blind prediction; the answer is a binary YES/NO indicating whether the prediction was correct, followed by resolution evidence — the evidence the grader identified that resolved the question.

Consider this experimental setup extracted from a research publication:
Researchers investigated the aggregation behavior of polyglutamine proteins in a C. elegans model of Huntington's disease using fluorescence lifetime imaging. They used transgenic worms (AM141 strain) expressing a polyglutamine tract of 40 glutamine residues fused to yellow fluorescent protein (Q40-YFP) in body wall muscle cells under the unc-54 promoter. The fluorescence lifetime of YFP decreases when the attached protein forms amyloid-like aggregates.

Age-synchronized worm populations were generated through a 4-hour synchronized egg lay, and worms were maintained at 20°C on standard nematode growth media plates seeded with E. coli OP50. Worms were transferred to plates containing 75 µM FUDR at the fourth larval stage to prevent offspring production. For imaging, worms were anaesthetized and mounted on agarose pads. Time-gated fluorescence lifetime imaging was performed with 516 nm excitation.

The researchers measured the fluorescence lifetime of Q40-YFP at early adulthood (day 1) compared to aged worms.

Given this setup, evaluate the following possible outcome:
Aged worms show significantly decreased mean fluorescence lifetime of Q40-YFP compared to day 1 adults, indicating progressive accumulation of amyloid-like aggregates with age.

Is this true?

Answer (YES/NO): NO